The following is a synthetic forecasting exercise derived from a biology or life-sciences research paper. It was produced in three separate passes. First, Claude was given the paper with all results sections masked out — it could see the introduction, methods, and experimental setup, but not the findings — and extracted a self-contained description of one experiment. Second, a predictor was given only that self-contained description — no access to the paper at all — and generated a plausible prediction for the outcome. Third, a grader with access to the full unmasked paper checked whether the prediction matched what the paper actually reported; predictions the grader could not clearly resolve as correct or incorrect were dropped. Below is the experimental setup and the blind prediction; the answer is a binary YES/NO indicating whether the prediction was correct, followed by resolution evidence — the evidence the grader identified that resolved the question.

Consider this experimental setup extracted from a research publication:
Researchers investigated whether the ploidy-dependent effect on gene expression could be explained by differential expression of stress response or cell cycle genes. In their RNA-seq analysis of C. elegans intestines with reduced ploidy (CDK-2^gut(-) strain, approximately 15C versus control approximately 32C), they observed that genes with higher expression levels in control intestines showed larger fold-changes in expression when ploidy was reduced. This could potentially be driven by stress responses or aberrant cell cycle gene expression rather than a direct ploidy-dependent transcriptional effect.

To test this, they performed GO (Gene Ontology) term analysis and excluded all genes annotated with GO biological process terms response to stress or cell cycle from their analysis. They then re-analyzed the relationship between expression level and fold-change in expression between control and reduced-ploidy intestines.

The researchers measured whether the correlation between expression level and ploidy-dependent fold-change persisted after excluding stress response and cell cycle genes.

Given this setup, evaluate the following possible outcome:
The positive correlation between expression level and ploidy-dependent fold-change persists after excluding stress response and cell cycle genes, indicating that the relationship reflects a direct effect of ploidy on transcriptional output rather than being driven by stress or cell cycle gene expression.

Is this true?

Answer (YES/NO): YES